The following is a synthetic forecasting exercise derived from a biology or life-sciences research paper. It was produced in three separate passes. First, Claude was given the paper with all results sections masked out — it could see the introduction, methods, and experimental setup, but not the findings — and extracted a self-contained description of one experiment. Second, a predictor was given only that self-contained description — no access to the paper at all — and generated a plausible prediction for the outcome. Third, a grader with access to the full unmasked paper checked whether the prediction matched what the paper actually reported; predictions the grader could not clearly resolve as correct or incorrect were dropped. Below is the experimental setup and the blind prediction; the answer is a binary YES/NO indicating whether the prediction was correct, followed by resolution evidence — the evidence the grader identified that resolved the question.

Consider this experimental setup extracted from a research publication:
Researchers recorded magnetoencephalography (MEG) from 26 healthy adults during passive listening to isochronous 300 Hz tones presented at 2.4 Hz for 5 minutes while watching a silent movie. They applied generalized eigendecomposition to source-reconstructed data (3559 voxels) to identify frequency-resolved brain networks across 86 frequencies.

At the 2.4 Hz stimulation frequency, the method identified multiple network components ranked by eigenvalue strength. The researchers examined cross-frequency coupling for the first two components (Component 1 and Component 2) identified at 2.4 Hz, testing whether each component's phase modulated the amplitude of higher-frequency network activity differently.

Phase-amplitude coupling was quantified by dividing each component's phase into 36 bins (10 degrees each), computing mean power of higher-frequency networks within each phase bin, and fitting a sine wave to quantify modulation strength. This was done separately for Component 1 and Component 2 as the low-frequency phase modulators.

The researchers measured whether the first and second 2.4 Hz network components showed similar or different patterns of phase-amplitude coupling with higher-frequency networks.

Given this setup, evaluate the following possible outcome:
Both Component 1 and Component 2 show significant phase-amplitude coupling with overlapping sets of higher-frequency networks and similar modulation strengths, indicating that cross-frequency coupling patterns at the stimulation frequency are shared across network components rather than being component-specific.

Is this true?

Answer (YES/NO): NO